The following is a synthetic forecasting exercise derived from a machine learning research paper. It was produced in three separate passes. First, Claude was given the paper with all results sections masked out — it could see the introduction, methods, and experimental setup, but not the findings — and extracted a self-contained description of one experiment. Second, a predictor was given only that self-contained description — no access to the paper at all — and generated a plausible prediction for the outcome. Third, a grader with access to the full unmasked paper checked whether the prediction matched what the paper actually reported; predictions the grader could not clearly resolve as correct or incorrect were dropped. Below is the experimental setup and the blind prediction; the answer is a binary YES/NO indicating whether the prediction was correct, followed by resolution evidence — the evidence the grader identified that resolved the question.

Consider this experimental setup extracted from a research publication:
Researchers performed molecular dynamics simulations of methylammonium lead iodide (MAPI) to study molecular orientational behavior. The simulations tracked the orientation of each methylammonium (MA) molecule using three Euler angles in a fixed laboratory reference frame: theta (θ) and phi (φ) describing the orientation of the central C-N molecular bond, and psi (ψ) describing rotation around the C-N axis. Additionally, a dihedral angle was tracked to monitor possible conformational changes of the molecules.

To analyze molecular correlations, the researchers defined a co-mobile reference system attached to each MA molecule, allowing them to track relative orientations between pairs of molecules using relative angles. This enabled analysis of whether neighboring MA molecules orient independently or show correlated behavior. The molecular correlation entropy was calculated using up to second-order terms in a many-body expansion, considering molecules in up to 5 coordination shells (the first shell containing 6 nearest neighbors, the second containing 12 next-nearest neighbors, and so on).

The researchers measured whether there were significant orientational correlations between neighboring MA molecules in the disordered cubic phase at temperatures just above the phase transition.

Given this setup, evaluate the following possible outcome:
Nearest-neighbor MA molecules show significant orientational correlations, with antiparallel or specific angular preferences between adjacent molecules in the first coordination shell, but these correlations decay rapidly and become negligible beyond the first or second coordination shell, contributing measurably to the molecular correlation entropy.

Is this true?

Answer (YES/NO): NO